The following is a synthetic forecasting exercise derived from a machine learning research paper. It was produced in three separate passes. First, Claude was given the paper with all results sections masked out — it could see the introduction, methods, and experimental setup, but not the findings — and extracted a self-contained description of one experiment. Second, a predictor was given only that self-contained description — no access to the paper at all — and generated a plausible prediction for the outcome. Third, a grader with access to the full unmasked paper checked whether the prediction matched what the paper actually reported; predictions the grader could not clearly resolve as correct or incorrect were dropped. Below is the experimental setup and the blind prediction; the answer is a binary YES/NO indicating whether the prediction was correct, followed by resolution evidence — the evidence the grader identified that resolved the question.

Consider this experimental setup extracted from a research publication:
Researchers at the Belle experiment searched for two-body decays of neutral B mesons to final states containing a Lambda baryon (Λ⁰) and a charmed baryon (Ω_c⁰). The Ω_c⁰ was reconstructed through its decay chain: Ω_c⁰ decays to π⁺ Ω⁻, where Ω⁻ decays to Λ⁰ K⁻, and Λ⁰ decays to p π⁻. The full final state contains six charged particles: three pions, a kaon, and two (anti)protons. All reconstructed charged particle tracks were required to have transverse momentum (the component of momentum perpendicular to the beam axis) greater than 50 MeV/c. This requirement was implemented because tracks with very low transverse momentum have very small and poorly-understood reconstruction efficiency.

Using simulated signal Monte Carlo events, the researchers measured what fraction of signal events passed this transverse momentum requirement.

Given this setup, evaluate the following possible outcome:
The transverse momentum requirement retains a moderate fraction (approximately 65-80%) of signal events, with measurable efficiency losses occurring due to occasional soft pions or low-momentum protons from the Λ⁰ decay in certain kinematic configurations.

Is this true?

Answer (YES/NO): NO